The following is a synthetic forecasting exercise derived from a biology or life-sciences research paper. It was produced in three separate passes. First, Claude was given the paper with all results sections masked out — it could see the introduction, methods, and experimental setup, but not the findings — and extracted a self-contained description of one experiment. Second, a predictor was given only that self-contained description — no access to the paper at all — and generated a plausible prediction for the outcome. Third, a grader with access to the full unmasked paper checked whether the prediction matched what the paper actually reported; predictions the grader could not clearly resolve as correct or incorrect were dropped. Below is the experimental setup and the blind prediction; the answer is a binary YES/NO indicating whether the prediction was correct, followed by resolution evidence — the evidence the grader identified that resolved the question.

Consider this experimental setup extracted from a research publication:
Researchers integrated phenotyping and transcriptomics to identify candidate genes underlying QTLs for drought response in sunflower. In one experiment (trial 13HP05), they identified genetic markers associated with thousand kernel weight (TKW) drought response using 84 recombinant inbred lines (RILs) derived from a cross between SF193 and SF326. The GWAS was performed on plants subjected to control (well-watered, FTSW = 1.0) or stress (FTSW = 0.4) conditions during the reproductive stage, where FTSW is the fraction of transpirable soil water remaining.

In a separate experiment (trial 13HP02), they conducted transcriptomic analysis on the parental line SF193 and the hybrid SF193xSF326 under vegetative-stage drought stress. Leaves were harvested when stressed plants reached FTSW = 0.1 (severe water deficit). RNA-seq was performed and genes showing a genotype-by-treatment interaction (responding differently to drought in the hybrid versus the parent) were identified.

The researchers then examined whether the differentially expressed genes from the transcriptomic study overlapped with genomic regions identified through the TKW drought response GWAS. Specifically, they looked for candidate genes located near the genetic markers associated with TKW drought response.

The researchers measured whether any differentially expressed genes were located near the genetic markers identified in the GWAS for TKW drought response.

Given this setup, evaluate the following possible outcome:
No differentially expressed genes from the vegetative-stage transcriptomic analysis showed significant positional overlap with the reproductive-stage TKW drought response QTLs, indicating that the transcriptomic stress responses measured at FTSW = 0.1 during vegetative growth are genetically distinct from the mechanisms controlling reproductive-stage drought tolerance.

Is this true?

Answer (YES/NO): NO